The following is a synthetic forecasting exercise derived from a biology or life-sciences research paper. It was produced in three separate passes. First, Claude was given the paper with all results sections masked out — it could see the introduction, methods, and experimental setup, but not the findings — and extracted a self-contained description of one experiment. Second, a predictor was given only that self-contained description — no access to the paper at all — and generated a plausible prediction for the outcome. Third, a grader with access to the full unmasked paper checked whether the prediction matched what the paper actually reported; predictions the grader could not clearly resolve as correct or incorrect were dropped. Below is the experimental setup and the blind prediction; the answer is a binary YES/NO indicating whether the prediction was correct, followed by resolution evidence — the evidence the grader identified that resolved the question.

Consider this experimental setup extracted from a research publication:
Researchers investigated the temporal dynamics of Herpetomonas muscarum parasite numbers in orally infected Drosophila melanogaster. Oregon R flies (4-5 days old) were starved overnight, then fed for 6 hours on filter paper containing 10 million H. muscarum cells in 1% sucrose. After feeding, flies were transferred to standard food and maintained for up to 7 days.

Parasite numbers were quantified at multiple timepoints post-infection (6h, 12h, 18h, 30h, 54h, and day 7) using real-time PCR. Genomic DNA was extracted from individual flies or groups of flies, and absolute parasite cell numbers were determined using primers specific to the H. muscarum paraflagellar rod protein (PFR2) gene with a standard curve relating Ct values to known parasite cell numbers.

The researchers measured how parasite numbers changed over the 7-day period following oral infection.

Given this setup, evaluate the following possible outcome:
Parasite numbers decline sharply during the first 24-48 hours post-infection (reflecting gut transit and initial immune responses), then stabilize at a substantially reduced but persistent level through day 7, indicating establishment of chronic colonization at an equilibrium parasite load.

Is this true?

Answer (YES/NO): NO